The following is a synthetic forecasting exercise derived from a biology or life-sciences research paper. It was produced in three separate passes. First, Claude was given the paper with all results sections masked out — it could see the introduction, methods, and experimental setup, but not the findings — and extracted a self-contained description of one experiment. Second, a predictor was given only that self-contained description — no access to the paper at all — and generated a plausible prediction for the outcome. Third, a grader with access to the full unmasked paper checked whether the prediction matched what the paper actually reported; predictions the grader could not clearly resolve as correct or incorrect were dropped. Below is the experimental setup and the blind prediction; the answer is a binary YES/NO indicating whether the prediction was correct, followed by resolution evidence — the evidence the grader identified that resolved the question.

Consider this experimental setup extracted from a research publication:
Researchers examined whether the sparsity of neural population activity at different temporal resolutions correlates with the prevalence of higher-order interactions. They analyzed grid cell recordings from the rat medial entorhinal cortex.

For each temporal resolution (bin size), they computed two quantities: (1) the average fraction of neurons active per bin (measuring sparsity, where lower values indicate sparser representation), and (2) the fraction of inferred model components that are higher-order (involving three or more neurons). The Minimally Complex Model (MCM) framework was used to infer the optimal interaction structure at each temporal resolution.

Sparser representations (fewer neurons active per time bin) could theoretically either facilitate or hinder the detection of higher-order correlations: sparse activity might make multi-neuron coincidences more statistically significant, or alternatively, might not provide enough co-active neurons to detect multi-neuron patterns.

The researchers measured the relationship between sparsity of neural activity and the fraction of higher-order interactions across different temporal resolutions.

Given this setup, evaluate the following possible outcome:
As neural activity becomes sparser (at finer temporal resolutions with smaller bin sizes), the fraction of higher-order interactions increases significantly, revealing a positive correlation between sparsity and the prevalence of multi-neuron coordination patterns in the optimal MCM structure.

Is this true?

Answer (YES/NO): NO